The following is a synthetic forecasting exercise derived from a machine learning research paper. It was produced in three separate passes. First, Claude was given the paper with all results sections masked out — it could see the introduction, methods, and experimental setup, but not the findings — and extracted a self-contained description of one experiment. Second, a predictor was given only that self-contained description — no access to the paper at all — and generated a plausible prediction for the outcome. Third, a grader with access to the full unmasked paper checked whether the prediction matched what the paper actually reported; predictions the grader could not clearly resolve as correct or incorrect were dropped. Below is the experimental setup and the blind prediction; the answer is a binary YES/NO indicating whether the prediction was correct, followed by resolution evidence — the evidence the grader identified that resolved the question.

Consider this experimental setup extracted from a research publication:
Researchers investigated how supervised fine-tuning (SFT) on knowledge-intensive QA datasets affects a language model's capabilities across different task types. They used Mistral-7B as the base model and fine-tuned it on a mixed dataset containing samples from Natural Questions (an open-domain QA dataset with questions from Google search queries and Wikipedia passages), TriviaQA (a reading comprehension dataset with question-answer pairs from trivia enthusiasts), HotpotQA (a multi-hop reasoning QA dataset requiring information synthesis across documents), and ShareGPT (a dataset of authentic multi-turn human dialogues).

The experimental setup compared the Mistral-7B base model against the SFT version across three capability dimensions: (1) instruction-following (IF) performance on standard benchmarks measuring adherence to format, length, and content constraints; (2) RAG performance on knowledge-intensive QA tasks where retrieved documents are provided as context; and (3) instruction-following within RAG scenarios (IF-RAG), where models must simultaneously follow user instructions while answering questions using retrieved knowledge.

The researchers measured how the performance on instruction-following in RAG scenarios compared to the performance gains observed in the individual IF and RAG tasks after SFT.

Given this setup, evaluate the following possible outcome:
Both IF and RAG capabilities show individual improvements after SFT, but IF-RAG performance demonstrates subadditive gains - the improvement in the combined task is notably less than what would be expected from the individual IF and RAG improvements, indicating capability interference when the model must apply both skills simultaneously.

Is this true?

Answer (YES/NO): NO